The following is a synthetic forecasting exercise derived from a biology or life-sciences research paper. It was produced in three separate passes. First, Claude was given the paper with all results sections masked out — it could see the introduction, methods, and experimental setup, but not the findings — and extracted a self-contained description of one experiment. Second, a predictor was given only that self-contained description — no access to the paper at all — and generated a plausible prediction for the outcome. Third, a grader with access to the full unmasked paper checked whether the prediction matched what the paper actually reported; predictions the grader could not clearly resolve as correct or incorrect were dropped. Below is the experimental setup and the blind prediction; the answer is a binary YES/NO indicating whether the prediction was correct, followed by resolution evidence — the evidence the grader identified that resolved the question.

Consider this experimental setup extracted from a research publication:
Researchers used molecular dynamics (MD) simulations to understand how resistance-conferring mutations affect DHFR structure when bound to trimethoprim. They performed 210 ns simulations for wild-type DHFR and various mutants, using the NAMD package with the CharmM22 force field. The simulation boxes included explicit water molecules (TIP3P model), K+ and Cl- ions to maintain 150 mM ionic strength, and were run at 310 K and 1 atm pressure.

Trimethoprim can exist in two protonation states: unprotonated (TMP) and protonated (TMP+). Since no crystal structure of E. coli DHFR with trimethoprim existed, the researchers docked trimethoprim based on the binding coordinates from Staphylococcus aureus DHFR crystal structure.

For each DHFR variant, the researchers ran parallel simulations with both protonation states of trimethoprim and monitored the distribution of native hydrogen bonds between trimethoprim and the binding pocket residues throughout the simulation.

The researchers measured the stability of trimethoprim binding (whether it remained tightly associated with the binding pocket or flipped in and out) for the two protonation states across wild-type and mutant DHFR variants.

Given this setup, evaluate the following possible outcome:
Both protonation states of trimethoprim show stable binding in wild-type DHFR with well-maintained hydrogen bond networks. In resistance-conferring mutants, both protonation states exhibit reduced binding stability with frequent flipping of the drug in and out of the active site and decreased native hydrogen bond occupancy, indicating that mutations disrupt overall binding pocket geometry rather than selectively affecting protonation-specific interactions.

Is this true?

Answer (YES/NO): NO